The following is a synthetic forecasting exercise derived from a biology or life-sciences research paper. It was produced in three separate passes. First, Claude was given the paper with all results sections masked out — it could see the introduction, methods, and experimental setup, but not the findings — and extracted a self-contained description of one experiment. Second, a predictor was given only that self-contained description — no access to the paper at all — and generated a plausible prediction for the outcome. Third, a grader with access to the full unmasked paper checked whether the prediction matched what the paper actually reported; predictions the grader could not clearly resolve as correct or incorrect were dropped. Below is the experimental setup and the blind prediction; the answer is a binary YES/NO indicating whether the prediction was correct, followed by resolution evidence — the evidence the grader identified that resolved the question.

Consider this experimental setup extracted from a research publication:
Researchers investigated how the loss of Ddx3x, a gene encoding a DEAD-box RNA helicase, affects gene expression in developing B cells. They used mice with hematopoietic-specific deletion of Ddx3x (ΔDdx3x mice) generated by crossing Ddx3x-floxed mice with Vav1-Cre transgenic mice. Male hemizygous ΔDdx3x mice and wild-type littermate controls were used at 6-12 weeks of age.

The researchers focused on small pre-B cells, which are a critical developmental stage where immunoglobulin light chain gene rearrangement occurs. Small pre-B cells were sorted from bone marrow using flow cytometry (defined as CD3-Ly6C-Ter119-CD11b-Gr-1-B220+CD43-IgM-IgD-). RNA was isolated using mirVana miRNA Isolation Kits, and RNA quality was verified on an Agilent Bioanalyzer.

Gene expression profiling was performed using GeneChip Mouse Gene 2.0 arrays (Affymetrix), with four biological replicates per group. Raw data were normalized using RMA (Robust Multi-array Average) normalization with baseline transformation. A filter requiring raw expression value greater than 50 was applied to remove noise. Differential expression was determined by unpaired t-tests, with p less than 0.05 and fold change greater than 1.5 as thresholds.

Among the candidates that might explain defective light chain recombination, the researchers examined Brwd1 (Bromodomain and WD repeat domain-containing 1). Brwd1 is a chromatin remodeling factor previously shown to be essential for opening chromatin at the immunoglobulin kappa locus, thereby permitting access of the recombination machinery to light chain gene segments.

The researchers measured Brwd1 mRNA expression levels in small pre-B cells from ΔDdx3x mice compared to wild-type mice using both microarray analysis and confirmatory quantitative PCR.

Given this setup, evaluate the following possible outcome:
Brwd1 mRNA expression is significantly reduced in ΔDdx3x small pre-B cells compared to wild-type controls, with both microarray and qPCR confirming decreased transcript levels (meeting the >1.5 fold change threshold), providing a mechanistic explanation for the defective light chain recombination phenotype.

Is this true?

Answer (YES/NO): YES